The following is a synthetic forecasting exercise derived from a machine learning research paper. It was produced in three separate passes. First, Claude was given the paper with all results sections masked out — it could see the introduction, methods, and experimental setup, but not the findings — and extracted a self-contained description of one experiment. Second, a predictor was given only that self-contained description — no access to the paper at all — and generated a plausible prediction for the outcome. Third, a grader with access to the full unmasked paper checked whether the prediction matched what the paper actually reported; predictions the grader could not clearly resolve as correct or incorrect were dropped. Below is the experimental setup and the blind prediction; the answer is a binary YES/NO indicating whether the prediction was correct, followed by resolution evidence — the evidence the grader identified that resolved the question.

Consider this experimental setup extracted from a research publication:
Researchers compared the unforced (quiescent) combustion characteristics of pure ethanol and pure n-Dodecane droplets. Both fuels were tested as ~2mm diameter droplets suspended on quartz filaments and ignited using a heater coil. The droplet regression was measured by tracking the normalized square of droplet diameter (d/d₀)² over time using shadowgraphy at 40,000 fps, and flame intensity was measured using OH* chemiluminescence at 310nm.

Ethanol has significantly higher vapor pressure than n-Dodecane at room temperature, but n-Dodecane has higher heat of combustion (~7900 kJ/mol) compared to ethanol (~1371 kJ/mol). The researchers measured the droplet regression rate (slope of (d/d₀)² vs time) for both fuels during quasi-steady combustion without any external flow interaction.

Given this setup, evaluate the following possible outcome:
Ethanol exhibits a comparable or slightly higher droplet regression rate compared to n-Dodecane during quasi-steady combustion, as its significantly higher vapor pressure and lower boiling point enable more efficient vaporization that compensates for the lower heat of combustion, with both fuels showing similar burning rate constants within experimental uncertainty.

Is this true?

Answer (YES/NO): NO